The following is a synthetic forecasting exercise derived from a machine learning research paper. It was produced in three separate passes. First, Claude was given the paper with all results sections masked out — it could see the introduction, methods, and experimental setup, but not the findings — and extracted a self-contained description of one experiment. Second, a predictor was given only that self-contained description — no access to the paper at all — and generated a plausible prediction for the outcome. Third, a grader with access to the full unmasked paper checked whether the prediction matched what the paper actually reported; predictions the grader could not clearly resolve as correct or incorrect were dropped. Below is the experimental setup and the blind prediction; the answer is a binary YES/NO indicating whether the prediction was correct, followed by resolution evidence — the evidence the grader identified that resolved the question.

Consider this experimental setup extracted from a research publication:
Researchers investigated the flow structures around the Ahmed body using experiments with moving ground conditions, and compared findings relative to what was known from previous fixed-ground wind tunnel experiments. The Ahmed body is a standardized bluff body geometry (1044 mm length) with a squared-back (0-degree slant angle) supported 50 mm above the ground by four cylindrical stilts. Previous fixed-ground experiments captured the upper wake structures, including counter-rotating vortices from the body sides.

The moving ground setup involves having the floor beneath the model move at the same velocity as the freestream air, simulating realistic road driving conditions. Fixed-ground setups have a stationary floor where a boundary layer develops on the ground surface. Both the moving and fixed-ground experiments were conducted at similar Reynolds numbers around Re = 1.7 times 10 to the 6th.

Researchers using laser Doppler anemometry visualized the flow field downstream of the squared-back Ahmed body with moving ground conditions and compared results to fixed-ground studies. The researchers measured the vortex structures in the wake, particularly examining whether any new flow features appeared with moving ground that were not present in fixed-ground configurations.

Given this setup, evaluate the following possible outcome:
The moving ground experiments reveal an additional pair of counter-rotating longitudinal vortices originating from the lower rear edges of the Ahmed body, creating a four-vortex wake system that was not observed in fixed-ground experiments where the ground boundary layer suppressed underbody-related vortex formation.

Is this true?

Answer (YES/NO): NO